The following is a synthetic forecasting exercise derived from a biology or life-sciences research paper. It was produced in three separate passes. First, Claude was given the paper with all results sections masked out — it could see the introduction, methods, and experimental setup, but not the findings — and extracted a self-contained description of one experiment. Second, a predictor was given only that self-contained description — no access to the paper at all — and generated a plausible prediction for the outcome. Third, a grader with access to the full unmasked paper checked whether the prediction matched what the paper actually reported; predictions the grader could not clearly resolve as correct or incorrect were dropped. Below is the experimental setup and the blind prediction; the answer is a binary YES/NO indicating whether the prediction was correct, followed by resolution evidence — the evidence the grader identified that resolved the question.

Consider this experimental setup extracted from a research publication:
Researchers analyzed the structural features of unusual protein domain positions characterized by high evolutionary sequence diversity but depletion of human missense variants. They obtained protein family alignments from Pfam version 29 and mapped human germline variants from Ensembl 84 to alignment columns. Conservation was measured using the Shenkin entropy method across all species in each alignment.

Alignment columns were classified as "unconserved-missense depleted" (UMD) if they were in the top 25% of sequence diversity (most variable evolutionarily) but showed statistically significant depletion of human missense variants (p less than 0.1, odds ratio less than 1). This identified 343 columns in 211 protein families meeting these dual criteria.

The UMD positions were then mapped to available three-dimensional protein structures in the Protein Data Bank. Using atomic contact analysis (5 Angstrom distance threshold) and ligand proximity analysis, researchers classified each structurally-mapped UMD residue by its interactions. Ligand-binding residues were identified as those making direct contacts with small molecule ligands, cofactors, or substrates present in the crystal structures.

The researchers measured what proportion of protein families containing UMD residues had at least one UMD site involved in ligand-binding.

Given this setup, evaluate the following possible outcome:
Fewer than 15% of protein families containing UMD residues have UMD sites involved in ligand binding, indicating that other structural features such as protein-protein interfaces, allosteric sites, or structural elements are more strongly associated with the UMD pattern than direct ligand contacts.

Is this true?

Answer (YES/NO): NO